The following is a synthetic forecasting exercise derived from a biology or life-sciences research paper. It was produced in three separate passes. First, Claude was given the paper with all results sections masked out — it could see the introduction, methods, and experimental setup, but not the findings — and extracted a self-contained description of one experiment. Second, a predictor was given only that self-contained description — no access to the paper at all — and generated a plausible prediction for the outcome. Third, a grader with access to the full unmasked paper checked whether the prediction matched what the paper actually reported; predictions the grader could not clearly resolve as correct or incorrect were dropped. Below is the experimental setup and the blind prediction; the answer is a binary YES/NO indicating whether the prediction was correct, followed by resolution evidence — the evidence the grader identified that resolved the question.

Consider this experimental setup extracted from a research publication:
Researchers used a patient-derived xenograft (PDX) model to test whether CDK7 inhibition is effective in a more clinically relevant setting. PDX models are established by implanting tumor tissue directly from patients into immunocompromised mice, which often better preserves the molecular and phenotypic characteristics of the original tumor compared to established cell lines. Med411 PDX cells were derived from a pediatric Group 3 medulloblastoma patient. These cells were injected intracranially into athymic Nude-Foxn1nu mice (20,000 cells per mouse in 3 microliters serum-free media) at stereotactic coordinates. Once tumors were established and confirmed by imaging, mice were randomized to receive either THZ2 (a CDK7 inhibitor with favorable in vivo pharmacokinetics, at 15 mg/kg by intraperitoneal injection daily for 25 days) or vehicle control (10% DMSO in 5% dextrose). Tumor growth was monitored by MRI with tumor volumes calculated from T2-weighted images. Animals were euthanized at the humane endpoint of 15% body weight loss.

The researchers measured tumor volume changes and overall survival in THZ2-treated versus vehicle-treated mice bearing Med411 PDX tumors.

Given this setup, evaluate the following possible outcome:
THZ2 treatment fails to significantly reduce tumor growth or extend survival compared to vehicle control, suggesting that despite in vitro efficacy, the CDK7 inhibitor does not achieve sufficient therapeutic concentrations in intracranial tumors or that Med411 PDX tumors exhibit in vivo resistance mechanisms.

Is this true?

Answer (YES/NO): NO